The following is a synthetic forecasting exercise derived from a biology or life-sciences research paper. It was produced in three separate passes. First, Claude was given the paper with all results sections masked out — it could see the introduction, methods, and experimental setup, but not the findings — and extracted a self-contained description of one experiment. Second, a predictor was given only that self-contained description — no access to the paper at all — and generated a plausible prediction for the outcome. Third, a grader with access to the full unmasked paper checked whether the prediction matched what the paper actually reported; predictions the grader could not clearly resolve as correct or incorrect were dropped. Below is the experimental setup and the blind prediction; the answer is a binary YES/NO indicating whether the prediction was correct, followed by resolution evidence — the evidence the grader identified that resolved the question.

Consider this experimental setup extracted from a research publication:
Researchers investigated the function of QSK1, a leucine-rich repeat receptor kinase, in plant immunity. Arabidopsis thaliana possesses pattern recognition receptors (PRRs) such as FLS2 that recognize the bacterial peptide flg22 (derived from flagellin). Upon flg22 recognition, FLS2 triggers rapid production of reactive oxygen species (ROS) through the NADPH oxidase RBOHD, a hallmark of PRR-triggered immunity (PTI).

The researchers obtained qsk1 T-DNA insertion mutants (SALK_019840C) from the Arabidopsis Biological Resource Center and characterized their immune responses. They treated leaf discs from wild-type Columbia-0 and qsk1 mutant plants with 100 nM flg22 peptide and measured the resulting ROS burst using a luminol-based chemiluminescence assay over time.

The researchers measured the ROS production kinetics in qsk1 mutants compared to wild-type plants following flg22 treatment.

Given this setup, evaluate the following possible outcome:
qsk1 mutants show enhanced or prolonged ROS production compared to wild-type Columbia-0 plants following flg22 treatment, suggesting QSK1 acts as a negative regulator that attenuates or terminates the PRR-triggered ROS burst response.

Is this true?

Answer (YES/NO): YES